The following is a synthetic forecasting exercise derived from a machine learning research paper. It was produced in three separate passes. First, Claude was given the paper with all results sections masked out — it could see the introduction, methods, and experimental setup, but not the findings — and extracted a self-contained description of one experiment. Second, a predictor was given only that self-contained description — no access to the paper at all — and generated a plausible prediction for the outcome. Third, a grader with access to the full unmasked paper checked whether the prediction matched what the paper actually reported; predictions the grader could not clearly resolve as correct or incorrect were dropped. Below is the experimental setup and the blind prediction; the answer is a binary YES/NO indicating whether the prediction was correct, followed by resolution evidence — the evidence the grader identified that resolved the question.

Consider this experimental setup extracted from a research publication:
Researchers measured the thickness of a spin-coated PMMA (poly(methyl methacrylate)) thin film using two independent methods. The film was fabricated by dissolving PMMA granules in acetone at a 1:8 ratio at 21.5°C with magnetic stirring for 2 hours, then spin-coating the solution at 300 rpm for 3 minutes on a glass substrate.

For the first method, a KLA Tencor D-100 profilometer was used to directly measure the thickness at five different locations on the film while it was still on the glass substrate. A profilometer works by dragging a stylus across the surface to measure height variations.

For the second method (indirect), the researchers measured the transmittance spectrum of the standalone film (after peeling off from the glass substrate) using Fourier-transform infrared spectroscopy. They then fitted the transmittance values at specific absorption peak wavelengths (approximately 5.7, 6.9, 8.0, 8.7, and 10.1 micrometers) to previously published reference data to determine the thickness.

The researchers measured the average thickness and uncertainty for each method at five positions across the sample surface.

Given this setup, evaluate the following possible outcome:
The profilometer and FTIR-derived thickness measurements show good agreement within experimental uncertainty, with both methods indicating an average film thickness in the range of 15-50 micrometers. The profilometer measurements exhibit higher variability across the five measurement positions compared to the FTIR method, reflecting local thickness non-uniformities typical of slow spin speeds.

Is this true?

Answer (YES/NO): NO